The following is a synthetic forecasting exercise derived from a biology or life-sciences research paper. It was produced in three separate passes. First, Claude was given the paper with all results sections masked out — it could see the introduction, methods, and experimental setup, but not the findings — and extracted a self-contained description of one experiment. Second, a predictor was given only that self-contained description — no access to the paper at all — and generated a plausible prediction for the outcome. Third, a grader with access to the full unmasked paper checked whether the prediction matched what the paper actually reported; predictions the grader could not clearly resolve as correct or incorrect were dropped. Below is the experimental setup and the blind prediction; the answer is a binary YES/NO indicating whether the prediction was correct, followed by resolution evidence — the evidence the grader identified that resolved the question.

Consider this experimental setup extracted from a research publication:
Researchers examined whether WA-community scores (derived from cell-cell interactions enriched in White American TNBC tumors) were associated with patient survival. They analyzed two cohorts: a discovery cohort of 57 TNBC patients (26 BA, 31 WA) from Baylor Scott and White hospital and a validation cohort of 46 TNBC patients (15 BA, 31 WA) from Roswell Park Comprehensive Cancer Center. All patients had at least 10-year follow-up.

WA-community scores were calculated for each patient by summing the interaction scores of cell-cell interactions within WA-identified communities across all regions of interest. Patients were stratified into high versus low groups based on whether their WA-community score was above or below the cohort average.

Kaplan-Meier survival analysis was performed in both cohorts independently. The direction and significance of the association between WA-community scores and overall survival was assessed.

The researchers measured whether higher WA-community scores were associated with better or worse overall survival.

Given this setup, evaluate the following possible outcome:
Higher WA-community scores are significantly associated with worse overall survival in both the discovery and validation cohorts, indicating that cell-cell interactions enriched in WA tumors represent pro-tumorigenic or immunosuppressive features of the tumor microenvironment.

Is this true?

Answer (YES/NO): NO